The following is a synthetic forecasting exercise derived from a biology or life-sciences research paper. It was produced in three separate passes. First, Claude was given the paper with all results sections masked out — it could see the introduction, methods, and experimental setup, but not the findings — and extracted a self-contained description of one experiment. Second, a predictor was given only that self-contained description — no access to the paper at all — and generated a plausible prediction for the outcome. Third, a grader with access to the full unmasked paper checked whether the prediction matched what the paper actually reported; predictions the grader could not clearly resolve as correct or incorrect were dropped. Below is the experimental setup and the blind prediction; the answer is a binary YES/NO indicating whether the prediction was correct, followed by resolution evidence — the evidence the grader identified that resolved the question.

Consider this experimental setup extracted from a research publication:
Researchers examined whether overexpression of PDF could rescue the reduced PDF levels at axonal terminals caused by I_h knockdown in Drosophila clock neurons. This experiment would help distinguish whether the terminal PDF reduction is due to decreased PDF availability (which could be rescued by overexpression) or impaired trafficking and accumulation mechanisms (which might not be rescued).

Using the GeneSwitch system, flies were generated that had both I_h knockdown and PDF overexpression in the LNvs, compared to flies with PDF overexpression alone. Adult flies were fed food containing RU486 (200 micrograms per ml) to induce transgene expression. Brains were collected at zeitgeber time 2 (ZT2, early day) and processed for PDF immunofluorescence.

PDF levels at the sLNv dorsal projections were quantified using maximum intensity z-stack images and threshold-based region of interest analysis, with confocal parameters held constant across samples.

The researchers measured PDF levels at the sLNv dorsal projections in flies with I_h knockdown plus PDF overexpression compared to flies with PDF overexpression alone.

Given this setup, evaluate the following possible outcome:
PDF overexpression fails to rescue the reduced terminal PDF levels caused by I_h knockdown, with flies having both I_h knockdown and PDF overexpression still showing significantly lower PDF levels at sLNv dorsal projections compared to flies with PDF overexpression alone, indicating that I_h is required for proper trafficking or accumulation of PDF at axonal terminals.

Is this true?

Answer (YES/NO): NO